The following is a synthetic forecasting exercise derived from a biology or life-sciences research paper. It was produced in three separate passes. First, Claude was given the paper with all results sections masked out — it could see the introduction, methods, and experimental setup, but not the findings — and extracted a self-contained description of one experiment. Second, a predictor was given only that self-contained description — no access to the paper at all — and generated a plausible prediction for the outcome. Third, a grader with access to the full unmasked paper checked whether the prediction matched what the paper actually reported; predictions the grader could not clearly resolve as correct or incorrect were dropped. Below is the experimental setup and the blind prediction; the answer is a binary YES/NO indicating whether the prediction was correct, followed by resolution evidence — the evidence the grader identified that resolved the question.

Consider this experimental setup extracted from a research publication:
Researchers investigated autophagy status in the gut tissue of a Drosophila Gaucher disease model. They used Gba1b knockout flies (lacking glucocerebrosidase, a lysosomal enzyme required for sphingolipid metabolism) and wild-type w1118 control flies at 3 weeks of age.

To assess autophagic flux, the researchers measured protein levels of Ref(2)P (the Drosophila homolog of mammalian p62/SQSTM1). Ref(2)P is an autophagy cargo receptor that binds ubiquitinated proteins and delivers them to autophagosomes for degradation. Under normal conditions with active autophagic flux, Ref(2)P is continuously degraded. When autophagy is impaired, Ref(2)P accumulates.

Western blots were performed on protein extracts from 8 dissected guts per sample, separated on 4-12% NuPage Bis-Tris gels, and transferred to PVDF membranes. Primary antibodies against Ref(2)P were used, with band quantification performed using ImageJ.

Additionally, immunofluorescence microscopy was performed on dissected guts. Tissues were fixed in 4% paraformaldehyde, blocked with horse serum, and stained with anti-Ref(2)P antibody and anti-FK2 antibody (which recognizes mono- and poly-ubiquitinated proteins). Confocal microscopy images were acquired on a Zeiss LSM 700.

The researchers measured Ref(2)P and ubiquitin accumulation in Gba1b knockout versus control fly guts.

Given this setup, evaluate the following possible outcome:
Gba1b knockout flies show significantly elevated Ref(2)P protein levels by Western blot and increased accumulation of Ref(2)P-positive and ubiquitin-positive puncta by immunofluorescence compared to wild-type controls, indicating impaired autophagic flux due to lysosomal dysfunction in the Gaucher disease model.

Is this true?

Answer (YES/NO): YES